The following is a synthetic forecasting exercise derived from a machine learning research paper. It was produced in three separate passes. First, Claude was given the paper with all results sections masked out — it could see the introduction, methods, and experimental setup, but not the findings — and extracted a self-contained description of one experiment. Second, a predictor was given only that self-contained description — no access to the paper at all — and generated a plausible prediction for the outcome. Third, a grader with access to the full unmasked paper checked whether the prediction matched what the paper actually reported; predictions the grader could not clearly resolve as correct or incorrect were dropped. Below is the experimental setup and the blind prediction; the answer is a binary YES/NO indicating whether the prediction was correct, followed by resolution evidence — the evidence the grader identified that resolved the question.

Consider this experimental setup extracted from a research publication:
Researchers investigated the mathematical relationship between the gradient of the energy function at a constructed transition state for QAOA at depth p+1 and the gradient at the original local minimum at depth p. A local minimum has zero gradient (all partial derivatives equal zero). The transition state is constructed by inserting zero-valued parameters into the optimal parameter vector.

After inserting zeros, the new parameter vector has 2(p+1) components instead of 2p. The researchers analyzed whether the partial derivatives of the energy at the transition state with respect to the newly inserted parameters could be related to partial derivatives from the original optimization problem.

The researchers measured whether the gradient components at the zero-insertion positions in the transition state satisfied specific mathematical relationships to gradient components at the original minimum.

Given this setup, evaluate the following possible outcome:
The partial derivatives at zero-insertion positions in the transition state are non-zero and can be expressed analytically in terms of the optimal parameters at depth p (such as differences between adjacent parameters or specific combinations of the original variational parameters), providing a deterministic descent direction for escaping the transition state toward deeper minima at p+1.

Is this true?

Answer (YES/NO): NO